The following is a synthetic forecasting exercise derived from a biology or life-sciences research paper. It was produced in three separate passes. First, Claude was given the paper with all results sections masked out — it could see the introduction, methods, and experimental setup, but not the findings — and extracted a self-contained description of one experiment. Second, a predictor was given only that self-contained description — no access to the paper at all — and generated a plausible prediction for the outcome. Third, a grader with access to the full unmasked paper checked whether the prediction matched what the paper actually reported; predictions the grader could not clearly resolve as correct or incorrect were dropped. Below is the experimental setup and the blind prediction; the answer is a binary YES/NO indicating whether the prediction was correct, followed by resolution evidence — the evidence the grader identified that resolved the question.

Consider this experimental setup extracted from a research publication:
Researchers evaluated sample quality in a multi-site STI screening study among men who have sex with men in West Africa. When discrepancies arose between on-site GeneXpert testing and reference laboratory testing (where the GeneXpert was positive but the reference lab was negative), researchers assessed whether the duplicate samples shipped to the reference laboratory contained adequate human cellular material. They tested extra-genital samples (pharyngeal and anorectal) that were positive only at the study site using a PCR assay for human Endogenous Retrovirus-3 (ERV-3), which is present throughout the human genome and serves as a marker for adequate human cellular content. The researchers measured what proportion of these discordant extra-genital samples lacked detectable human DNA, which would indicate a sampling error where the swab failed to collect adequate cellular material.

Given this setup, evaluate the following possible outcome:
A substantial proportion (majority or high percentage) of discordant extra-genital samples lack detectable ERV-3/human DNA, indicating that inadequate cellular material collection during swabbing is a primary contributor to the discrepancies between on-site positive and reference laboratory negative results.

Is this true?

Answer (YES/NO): NO